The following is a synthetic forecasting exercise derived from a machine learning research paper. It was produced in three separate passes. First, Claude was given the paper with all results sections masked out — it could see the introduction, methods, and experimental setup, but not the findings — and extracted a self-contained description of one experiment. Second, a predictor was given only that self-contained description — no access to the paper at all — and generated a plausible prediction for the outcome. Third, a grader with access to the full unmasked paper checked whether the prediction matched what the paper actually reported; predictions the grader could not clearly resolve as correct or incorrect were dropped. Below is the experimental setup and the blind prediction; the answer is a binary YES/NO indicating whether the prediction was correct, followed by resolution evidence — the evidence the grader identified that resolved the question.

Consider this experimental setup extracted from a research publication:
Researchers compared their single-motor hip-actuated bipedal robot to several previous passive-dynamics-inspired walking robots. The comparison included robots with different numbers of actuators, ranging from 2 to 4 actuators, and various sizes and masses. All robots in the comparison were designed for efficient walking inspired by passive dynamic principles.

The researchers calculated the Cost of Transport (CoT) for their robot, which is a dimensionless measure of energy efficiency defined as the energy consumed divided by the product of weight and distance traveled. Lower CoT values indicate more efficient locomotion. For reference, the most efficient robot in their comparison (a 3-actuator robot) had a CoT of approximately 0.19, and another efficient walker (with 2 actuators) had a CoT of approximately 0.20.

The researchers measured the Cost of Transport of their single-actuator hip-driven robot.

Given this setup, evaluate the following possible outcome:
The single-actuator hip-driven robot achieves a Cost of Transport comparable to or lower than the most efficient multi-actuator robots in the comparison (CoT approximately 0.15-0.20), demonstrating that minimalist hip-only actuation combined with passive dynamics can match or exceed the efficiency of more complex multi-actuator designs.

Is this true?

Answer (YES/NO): NO